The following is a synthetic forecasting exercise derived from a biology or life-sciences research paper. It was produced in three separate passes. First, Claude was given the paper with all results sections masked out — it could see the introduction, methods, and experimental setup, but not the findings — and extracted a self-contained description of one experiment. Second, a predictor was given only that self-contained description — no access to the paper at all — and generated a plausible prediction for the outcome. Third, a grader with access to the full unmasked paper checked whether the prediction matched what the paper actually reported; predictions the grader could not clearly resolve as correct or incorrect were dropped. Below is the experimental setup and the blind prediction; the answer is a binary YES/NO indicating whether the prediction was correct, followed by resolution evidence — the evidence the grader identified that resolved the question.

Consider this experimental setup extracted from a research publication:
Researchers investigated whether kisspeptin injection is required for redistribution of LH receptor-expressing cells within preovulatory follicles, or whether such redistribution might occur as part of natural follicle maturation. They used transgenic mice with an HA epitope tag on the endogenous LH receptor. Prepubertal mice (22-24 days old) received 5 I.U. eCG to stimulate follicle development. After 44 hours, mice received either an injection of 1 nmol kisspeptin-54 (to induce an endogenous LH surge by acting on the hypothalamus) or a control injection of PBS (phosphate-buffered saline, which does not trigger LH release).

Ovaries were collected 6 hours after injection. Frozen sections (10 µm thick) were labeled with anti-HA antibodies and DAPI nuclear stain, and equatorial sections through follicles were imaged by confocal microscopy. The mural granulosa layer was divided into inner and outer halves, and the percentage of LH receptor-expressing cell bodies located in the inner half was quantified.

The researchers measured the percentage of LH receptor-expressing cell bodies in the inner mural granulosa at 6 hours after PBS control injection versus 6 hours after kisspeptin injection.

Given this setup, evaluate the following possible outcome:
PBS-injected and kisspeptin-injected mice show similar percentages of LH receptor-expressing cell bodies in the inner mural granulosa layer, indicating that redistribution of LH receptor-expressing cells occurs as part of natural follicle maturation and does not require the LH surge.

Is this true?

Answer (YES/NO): NO